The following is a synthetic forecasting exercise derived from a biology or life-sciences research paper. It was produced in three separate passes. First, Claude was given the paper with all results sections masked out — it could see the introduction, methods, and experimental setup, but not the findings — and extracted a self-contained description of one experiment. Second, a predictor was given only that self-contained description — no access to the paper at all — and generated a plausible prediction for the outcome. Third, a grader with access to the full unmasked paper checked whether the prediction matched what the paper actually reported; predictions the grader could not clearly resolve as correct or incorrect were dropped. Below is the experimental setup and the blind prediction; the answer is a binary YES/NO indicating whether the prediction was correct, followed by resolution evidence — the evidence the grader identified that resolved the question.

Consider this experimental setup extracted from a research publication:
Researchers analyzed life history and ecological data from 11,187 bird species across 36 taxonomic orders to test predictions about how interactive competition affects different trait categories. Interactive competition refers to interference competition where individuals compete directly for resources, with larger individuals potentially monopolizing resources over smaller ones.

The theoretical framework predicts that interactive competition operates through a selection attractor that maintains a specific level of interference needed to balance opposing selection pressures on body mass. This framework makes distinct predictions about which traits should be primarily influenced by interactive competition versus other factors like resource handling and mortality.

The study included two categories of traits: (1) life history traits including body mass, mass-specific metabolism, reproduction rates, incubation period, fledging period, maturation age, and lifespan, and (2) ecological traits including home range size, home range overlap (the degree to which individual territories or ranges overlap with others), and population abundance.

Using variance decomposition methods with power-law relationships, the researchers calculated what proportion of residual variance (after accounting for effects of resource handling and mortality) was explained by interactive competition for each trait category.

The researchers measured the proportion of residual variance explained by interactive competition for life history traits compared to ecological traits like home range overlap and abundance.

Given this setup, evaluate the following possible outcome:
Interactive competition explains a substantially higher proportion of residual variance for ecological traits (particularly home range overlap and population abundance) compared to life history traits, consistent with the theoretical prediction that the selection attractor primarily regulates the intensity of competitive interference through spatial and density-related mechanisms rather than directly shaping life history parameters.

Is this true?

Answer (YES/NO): YES